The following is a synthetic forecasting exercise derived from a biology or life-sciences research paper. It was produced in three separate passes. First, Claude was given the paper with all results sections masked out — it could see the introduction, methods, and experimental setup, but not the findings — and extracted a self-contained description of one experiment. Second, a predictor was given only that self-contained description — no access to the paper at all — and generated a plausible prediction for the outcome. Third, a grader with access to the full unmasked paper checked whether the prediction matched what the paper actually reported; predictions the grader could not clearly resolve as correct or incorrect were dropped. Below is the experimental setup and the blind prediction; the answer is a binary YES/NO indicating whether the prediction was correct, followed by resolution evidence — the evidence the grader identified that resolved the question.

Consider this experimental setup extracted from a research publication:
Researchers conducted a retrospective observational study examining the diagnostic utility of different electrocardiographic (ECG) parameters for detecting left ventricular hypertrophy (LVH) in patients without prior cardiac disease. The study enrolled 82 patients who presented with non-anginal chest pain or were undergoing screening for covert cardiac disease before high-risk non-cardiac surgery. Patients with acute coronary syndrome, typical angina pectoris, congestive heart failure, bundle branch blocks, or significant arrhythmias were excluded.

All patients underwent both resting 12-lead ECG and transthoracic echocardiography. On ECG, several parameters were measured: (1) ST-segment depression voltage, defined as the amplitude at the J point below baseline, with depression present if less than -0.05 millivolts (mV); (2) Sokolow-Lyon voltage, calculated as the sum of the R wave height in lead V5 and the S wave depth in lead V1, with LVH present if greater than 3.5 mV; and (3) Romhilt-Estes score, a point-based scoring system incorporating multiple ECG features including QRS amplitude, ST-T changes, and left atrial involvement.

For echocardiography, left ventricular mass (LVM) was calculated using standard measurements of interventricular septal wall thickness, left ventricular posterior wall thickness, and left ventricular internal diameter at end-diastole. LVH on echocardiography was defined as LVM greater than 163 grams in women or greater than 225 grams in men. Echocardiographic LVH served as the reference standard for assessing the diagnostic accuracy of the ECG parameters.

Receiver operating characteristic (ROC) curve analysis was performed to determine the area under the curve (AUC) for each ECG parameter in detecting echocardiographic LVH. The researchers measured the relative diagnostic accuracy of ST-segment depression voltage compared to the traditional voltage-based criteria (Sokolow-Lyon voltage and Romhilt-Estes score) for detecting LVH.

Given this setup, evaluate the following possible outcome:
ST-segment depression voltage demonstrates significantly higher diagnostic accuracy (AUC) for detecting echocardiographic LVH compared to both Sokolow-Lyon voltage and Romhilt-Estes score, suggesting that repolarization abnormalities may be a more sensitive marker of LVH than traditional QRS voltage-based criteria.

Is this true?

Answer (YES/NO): NO